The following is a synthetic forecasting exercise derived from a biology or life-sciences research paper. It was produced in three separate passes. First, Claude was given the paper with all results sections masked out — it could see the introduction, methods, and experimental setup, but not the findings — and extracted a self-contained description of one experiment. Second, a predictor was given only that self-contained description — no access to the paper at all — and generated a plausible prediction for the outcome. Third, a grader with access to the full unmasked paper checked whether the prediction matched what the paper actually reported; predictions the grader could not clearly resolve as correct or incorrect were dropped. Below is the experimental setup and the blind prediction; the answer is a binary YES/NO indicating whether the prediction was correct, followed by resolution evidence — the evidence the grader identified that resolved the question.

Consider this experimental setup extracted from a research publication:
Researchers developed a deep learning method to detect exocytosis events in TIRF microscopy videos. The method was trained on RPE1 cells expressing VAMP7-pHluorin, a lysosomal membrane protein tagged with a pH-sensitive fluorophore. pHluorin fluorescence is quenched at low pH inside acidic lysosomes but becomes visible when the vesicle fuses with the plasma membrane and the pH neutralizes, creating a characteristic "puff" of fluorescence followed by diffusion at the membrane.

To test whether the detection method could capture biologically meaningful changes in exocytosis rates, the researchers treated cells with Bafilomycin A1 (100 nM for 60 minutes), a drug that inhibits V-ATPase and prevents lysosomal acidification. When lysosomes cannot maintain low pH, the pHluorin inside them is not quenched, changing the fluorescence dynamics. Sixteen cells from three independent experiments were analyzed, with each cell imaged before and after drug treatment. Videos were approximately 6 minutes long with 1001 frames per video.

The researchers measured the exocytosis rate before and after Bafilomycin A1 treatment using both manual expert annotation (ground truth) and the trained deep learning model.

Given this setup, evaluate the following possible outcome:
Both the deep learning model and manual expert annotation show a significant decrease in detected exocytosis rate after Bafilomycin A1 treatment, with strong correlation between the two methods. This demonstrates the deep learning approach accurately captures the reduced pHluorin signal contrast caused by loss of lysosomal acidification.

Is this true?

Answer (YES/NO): YES